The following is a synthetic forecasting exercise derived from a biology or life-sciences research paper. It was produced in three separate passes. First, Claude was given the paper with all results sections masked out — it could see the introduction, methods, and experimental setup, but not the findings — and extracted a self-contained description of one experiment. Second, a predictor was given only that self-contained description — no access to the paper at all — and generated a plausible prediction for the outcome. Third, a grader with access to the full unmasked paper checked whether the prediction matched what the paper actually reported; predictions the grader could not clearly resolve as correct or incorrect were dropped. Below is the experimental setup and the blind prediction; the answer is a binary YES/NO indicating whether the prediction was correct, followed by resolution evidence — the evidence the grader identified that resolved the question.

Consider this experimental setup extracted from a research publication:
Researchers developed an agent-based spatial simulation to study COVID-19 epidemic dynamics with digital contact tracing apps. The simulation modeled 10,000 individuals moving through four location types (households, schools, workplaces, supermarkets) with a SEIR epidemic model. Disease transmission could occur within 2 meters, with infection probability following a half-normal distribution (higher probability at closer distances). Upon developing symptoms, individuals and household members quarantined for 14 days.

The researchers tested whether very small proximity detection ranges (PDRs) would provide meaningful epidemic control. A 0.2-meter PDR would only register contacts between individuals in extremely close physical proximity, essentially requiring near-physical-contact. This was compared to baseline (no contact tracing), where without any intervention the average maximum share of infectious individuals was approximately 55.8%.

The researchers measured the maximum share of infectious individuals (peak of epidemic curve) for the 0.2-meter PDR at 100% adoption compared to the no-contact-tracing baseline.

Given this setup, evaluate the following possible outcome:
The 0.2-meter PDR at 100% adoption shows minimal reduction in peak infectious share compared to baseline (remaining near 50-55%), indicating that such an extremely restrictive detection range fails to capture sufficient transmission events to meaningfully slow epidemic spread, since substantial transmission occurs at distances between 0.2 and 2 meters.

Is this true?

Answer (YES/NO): YES